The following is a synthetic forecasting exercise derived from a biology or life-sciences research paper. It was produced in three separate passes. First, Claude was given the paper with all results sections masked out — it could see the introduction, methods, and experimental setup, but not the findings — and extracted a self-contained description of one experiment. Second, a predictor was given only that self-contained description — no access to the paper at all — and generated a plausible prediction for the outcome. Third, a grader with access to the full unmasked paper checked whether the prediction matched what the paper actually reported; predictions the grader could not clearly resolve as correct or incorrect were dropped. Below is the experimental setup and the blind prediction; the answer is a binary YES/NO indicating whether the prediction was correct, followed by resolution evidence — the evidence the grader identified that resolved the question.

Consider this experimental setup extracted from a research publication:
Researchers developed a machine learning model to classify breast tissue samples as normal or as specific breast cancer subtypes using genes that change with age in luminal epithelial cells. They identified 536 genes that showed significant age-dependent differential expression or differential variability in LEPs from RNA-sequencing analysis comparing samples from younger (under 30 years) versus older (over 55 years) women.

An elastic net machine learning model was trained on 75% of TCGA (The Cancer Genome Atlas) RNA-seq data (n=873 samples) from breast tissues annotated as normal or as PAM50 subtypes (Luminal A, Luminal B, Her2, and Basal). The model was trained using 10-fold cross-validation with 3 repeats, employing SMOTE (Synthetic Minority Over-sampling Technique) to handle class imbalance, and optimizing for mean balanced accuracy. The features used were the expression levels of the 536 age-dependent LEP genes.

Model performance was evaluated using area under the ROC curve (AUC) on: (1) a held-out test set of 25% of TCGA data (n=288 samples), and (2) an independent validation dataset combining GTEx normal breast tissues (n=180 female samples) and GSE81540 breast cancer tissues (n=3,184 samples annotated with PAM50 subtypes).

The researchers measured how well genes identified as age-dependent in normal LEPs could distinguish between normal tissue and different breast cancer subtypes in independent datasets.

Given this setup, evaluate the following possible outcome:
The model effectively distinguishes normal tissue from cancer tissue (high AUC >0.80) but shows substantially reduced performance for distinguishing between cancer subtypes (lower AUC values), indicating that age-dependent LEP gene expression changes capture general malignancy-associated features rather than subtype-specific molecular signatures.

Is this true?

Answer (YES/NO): NO